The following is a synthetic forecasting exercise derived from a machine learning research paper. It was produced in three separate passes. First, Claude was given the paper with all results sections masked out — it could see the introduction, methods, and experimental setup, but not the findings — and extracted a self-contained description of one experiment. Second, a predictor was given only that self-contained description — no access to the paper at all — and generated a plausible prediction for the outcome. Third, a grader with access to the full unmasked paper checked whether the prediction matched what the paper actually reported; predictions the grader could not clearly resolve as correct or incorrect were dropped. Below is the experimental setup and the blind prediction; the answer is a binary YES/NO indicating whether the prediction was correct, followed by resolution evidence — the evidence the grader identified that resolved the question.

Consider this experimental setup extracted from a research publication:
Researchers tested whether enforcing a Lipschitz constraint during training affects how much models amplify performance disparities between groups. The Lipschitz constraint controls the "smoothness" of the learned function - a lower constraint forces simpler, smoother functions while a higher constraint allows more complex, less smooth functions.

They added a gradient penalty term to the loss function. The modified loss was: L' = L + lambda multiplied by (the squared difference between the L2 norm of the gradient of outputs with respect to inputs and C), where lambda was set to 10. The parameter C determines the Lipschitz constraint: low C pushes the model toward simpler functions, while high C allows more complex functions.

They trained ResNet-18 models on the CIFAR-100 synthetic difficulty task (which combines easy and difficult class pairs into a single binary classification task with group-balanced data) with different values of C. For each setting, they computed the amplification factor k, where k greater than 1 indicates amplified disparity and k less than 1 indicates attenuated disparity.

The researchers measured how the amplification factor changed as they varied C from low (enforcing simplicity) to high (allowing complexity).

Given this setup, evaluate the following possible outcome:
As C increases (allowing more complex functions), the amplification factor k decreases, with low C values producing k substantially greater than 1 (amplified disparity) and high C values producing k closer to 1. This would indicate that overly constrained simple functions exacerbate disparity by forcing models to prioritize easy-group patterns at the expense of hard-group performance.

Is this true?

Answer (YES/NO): NO